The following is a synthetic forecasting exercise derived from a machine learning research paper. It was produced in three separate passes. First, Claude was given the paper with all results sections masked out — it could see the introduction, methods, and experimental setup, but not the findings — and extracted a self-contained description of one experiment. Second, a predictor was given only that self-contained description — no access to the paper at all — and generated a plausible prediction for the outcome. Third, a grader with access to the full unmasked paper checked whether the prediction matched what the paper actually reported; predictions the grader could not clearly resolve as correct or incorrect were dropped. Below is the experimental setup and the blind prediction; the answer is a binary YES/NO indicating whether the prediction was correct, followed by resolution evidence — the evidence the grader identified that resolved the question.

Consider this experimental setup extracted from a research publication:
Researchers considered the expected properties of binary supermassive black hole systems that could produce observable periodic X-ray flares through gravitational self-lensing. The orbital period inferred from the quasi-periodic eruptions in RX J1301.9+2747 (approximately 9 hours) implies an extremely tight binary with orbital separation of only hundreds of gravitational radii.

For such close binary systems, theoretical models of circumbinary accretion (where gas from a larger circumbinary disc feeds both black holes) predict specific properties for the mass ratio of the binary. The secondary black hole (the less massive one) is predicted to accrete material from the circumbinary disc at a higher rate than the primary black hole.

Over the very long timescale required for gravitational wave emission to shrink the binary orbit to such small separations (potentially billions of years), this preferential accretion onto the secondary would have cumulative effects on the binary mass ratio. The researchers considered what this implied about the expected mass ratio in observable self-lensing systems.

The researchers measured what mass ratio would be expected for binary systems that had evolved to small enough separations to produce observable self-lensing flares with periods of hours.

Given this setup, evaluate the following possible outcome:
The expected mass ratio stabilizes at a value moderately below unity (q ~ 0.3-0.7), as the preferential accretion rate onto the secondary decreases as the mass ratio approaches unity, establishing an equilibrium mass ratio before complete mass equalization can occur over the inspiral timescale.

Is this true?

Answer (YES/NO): NO